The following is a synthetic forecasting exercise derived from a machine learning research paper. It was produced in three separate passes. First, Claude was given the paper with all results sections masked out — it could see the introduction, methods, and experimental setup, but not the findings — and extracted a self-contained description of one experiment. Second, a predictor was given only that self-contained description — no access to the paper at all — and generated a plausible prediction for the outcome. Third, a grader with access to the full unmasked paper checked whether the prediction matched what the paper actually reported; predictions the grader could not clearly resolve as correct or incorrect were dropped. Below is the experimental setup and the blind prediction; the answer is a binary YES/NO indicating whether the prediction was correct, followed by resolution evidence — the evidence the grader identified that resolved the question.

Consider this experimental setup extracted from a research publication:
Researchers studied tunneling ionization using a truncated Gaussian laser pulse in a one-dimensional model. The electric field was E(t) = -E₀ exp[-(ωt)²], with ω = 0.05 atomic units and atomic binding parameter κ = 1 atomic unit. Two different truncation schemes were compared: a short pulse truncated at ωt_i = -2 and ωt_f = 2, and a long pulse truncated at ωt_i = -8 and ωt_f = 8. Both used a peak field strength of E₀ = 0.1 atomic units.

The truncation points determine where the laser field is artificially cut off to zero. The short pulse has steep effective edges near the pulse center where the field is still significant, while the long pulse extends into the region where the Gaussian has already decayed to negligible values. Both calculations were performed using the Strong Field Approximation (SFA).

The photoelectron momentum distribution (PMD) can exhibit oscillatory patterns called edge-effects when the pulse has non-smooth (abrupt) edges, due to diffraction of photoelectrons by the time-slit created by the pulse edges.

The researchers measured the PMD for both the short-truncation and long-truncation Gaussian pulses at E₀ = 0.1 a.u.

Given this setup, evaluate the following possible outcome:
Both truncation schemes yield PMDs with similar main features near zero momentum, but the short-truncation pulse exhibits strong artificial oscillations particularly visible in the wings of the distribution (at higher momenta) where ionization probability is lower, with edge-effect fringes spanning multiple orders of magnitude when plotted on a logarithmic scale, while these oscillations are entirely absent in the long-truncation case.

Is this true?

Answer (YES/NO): NO